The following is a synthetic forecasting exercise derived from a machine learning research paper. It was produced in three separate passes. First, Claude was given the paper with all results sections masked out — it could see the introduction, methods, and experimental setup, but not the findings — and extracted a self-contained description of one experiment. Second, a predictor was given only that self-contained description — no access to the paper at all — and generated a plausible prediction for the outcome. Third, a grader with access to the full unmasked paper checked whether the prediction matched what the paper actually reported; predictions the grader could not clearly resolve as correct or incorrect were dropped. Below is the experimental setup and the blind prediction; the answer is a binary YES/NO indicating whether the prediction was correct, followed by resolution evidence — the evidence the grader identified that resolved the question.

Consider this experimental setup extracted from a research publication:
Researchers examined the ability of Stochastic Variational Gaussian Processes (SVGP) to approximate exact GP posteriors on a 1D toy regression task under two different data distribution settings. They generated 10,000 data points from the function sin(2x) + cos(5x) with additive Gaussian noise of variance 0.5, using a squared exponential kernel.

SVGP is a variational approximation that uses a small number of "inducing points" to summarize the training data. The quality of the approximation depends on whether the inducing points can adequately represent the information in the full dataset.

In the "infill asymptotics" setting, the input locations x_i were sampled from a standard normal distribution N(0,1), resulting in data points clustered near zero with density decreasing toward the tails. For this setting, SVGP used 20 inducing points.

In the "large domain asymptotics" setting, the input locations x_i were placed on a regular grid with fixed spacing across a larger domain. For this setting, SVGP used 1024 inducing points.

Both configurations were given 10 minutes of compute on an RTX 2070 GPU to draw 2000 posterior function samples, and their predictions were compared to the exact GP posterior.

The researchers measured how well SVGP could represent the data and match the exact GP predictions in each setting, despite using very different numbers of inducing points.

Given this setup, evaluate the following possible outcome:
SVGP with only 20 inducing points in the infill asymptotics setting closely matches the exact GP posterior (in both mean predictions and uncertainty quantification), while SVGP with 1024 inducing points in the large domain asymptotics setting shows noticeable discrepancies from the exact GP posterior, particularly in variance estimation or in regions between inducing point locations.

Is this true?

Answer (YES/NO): YES